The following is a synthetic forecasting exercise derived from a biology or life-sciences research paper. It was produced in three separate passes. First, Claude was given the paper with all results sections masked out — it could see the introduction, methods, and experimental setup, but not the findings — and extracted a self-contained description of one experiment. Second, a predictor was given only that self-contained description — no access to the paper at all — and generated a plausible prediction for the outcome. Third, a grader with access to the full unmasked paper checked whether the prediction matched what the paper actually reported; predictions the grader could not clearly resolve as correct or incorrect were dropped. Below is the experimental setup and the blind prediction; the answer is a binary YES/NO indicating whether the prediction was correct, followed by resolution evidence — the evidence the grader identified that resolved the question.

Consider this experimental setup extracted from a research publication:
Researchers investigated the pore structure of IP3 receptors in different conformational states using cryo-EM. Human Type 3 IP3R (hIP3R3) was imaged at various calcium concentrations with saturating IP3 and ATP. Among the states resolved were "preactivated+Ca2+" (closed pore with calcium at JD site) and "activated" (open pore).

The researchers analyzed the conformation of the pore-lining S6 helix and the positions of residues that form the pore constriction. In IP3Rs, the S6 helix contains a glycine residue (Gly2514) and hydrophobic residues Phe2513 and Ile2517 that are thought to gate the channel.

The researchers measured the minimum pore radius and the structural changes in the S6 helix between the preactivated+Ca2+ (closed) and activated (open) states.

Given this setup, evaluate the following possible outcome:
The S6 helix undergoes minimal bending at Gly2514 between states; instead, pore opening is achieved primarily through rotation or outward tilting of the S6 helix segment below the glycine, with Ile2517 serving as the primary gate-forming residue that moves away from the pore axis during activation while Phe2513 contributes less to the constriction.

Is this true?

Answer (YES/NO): NO